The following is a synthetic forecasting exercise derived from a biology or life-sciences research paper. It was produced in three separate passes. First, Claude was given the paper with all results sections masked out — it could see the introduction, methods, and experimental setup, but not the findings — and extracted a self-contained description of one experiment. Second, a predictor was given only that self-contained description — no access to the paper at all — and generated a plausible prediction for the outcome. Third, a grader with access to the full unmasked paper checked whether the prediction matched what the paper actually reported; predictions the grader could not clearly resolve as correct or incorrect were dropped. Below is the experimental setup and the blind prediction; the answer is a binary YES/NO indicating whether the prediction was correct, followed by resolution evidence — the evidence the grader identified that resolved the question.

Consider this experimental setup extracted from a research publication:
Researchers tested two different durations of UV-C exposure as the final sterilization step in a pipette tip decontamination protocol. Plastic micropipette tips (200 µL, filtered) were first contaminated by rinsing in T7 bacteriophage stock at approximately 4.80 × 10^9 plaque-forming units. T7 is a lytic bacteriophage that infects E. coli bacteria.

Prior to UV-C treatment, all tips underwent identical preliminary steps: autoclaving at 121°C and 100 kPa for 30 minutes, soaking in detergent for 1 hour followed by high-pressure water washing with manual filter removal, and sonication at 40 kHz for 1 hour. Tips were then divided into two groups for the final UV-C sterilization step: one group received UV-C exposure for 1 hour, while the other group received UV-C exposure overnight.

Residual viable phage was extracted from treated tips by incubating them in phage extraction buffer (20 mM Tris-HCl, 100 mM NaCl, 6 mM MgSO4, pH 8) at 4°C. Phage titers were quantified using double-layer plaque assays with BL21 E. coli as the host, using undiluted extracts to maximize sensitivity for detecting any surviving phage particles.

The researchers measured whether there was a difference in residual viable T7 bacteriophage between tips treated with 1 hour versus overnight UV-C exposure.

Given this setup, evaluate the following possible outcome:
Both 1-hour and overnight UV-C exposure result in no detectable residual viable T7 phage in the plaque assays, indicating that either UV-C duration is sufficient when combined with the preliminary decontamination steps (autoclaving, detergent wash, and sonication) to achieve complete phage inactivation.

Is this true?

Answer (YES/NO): YES